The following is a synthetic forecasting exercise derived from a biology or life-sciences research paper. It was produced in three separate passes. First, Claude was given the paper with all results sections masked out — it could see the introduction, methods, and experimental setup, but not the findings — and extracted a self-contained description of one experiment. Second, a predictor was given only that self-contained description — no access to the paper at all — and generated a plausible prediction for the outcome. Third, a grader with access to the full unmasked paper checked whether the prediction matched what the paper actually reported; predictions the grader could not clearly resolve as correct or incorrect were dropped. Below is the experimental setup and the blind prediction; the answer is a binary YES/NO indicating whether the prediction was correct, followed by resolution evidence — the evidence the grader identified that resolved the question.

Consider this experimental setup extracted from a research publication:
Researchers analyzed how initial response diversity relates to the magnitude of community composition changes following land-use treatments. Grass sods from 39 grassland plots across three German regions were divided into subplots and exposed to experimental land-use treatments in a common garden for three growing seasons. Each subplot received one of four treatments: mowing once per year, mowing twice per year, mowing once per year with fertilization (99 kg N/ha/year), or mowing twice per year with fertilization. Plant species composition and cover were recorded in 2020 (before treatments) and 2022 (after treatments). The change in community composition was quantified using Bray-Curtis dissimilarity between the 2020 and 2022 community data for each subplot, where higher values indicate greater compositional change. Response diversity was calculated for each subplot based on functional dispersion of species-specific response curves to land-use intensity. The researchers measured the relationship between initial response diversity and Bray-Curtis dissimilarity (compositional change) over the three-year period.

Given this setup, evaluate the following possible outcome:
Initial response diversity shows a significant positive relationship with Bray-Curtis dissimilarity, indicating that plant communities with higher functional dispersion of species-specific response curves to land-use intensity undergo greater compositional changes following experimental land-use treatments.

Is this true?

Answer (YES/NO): NO